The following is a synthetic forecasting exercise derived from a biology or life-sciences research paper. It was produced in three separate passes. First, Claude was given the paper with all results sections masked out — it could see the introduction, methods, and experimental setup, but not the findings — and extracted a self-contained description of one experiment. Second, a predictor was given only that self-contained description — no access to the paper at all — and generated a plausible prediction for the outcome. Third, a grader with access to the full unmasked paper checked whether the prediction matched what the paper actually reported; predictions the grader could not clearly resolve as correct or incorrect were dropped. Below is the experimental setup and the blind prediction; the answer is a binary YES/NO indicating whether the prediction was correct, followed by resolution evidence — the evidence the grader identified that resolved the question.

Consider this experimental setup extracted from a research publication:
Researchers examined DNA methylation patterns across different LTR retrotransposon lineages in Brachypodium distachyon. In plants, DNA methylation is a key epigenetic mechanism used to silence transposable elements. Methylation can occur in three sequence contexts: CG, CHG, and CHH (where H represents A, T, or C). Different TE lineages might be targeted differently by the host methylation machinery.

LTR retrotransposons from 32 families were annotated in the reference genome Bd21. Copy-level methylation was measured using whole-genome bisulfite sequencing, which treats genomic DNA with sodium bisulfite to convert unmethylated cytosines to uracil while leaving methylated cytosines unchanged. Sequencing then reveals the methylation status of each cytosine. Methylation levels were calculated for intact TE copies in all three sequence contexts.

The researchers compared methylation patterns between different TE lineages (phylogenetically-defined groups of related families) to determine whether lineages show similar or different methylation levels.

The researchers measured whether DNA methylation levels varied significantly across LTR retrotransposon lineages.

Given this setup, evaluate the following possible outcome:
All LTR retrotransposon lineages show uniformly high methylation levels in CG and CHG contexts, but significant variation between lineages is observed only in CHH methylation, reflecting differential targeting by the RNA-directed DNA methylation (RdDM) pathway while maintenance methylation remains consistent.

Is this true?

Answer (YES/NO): NO